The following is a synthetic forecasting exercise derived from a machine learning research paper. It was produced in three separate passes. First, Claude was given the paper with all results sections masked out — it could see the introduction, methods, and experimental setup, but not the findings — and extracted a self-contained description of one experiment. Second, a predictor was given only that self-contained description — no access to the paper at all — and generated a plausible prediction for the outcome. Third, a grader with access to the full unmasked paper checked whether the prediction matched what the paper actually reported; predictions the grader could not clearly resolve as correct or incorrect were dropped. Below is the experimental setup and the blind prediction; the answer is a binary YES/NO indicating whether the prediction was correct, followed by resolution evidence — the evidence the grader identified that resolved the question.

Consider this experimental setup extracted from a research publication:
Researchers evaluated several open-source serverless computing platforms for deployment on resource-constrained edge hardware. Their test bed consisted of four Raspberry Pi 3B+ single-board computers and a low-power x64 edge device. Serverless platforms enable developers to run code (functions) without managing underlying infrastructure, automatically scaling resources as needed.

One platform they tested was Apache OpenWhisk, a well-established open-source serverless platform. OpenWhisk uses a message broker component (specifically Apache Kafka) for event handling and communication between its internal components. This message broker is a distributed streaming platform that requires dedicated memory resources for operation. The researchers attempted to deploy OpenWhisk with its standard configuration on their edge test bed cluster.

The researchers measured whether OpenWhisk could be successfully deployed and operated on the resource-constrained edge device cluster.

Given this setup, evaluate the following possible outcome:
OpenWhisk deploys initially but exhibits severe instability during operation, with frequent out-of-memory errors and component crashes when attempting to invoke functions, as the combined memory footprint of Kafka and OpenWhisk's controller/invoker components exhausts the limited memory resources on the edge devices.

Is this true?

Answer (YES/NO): NO